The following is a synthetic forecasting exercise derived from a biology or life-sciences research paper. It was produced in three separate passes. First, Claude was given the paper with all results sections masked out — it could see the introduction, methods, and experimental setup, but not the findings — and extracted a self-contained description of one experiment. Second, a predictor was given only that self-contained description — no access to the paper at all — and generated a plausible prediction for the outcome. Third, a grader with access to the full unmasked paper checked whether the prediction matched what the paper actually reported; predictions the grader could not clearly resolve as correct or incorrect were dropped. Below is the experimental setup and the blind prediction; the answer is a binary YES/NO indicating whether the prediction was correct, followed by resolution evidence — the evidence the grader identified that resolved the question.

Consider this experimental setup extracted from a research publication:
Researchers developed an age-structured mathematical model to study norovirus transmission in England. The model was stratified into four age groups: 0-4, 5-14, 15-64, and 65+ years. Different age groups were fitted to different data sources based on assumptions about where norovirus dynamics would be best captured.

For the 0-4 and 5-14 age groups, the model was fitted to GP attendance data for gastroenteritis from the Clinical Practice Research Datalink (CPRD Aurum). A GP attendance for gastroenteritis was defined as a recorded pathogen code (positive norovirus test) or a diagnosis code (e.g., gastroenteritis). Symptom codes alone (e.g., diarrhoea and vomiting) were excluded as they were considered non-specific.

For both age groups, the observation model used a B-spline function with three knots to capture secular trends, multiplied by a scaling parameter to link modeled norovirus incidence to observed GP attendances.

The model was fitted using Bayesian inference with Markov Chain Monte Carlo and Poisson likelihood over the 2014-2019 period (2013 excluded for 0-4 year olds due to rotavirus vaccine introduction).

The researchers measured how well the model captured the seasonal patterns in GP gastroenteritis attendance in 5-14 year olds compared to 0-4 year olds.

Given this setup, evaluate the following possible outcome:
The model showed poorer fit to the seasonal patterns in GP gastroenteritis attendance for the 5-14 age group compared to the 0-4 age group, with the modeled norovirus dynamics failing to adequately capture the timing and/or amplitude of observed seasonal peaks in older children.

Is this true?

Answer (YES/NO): NO